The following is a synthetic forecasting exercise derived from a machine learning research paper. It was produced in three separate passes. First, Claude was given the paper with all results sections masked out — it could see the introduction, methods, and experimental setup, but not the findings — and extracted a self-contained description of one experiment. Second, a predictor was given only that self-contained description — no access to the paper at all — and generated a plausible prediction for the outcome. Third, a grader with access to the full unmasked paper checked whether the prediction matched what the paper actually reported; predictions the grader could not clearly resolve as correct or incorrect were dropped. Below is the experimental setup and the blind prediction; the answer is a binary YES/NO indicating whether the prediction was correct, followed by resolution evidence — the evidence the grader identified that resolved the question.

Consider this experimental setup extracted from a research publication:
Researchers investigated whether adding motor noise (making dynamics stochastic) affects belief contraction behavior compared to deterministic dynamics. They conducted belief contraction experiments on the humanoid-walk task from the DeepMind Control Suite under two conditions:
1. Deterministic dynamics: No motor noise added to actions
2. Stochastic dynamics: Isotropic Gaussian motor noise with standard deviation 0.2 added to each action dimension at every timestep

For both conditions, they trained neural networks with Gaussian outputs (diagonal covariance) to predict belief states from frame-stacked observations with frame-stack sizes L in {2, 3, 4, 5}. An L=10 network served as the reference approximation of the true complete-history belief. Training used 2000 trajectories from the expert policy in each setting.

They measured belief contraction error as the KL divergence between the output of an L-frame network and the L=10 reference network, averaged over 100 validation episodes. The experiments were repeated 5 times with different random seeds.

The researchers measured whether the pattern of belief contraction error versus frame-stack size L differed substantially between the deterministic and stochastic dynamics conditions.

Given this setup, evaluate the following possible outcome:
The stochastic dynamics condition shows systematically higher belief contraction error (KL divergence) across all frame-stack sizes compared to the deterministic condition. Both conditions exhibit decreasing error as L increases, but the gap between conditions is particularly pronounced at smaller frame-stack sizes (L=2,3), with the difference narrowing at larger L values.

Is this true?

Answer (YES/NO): NO